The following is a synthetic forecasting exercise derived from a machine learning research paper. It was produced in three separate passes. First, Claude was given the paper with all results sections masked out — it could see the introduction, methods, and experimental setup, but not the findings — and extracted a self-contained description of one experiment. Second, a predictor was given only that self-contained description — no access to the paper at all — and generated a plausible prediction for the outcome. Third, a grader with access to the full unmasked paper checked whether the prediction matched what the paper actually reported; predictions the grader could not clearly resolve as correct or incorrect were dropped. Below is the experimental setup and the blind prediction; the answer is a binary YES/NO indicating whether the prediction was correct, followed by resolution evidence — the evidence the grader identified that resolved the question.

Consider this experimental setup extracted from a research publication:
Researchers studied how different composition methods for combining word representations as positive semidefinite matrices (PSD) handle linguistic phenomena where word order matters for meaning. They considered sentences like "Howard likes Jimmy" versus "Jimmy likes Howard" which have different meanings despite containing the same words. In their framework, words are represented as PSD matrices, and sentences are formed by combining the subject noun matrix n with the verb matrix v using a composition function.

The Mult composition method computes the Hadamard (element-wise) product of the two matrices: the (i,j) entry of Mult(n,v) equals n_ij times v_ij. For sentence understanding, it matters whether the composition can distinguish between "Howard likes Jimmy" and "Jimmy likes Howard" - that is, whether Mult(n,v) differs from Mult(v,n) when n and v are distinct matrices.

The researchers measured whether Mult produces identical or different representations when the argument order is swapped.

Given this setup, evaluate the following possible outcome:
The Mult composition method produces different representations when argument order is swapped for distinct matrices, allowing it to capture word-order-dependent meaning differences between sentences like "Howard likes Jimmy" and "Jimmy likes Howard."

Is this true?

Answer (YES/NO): NO